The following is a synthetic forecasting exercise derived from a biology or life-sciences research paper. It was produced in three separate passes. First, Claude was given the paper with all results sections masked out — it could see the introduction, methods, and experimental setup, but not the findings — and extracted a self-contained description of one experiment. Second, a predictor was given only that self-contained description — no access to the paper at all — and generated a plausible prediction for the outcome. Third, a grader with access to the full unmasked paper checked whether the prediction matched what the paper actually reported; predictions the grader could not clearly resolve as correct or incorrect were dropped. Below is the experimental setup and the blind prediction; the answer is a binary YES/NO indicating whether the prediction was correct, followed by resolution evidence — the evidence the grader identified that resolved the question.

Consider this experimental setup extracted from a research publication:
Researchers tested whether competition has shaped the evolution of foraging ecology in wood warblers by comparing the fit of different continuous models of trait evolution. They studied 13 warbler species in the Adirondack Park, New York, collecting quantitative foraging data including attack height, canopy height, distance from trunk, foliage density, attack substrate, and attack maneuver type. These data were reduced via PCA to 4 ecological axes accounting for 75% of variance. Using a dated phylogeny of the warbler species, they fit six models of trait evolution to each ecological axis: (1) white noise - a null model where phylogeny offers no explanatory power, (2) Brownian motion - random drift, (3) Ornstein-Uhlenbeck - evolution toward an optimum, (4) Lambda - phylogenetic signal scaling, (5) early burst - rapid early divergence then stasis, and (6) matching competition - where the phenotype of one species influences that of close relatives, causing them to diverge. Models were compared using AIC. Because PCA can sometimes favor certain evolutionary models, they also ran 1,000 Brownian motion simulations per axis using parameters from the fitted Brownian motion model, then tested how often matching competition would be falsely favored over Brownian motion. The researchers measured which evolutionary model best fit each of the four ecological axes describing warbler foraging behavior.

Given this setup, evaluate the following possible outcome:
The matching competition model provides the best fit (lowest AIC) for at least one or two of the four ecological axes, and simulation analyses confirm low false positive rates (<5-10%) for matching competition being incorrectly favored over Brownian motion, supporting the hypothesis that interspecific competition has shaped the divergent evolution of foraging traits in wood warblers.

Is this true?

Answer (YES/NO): YES